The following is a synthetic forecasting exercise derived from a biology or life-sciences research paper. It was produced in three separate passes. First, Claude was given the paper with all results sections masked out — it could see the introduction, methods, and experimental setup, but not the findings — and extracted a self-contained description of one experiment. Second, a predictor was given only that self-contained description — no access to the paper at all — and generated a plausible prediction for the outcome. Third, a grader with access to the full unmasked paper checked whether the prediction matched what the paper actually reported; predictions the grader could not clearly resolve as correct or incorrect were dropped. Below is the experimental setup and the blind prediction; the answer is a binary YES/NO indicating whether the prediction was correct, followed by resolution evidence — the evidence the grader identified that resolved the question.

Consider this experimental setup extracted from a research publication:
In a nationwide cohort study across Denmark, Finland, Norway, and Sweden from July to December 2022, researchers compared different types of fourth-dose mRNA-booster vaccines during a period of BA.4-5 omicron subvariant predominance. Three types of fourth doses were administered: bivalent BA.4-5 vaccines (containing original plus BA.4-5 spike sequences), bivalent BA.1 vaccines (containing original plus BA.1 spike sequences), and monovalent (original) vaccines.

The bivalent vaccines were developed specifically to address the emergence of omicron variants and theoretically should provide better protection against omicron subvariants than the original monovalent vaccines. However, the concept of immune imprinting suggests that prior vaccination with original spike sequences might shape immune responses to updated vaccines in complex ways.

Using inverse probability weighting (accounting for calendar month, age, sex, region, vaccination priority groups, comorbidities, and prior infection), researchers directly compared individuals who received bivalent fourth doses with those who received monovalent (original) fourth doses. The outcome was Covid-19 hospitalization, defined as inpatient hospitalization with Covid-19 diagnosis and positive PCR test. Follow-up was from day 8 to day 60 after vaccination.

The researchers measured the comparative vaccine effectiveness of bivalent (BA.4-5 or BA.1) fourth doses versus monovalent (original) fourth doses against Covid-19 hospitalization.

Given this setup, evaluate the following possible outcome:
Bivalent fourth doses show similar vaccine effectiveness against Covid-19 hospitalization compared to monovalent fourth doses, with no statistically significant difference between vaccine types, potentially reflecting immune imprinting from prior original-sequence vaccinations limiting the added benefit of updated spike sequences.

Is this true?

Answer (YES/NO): YES